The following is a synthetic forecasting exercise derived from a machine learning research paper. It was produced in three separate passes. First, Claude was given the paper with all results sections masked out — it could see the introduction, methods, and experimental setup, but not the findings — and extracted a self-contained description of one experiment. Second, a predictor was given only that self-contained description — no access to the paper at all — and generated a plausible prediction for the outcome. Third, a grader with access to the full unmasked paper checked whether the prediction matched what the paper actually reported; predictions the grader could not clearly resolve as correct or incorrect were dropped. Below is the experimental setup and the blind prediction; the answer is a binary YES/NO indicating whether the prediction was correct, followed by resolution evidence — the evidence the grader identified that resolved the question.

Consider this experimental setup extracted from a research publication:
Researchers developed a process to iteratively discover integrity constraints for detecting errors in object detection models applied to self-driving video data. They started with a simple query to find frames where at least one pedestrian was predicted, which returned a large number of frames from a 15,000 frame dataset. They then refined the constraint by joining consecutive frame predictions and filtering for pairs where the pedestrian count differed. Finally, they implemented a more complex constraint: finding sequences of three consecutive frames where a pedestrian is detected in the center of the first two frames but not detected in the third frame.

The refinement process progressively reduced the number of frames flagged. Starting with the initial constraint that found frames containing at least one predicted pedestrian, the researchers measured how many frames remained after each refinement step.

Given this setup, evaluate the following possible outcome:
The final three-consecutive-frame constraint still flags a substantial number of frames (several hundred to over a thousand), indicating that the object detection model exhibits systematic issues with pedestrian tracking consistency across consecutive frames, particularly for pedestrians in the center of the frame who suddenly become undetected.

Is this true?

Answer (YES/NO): YES